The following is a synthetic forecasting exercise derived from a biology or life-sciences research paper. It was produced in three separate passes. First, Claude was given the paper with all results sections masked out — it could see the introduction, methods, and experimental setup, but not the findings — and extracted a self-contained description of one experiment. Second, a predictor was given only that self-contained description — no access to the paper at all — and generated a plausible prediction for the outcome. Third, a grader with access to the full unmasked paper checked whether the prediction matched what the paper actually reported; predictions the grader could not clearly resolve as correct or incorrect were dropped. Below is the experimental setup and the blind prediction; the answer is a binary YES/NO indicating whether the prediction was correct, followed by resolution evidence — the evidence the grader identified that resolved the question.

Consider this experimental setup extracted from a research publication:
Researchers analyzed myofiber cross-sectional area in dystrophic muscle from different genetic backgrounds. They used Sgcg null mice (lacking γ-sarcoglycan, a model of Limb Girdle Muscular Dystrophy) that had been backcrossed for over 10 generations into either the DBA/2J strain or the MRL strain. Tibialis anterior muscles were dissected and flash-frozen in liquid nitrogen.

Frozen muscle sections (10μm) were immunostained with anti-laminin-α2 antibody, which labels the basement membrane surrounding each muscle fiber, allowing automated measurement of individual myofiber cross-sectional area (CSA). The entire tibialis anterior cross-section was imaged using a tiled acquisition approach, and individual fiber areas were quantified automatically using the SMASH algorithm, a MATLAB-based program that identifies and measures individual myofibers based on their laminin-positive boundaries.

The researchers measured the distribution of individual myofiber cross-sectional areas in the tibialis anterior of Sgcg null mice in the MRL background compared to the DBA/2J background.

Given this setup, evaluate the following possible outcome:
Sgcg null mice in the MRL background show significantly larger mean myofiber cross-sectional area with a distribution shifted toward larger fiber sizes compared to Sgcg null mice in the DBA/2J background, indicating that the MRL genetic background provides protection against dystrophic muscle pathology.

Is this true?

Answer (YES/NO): YES